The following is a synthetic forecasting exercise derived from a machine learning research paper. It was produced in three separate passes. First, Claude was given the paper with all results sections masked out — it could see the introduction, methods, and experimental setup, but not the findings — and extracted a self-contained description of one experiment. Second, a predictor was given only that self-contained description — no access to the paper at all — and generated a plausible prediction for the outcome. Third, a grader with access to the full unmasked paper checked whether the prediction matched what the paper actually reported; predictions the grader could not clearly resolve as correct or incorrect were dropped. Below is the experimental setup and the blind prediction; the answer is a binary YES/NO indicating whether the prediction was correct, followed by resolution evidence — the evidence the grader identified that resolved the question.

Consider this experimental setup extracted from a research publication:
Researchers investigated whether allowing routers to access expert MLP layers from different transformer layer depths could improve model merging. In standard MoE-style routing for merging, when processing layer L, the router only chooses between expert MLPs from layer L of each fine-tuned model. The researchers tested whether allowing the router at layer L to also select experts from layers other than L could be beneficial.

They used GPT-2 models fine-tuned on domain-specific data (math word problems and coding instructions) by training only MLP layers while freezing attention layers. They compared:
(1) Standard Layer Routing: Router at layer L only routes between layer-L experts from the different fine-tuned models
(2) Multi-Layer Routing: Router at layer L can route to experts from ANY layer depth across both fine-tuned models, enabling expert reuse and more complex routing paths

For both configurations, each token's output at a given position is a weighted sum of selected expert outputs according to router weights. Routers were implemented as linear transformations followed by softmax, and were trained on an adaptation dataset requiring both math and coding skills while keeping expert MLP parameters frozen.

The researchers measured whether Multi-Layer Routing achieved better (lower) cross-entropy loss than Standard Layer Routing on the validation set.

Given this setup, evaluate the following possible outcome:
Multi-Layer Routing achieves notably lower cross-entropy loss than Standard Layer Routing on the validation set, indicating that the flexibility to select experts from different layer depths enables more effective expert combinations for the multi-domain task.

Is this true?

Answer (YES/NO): YES